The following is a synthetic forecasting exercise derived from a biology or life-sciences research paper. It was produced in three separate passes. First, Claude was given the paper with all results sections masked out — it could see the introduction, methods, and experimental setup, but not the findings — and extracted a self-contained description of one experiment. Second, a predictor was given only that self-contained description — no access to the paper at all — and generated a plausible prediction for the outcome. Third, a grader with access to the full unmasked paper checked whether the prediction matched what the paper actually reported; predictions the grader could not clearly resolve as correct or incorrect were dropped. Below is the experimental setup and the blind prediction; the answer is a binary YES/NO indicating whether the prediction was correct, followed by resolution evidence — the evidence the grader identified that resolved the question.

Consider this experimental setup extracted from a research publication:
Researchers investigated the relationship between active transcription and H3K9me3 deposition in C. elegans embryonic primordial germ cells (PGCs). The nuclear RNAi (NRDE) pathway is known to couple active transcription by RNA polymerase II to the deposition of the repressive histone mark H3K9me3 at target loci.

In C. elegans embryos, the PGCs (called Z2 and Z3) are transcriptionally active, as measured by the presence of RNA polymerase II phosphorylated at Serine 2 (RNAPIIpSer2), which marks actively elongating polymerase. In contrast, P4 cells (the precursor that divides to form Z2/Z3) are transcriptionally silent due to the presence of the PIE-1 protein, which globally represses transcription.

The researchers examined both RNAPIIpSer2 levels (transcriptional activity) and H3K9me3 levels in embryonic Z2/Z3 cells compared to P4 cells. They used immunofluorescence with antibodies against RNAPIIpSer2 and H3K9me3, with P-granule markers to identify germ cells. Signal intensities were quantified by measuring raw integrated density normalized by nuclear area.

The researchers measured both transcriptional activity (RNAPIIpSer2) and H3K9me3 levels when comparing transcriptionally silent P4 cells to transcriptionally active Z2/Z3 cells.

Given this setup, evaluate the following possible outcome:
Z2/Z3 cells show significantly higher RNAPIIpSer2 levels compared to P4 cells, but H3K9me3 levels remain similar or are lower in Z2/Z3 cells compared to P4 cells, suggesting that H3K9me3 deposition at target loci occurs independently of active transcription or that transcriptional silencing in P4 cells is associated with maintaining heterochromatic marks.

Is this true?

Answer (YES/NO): NO